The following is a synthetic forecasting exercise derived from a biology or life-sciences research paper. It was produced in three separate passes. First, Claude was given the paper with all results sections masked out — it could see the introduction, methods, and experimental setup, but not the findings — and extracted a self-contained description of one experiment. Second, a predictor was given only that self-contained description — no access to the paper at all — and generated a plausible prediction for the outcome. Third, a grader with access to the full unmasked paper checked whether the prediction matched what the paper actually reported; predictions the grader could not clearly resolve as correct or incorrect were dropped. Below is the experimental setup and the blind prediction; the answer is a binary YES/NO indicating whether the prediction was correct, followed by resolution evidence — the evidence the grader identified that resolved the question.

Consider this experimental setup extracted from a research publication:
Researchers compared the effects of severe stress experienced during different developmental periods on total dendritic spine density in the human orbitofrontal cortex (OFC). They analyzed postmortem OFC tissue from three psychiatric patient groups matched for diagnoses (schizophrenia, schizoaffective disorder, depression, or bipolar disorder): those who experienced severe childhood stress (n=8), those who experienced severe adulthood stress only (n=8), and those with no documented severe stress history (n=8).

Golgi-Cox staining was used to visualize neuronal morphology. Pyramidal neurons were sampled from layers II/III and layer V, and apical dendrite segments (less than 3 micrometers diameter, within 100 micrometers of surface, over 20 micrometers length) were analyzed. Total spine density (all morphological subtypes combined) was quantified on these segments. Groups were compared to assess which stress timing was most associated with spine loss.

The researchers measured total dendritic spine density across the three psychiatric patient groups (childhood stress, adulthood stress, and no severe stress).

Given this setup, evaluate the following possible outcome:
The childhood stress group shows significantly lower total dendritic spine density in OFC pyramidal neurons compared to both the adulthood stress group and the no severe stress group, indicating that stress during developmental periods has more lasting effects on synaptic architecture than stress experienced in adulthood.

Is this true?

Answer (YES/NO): NO